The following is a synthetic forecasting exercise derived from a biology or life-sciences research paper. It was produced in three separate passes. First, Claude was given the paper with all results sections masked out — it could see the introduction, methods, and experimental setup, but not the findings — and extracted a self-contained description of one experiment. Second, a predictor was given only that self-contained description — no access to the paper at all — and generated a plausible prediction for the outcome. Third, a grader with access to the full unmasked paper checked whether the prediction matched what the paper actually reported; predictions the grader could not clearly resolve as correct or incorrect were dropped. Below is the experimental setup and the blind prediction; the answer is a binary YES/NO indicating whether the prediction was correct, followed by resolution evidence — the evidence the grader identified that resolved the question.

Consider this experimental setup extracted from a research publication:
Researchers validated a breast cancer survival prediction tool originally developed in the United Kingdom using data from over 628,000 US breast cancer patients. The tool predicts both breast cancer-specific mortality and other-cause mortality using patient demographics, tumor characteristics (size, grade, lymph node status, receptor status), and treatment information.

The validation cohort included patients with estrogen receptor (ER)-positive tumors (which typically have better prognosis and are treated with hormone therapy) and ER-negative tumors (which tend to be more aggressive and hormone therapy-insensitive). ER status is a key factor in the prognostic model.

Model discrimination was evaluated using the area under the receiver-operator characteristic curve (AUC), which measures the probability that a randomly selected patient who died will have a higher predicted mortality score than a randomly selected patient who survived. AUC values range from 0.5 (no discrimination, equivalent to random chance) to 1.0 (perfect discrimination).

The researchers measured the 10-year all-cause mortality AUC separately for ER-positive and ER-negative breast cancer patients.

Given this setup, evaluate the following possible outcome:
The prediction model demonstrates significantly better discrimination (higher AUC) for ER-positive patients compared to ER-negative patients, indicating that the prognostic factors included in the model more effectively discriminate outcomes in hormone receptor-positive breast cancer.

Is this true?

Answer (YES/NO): NO